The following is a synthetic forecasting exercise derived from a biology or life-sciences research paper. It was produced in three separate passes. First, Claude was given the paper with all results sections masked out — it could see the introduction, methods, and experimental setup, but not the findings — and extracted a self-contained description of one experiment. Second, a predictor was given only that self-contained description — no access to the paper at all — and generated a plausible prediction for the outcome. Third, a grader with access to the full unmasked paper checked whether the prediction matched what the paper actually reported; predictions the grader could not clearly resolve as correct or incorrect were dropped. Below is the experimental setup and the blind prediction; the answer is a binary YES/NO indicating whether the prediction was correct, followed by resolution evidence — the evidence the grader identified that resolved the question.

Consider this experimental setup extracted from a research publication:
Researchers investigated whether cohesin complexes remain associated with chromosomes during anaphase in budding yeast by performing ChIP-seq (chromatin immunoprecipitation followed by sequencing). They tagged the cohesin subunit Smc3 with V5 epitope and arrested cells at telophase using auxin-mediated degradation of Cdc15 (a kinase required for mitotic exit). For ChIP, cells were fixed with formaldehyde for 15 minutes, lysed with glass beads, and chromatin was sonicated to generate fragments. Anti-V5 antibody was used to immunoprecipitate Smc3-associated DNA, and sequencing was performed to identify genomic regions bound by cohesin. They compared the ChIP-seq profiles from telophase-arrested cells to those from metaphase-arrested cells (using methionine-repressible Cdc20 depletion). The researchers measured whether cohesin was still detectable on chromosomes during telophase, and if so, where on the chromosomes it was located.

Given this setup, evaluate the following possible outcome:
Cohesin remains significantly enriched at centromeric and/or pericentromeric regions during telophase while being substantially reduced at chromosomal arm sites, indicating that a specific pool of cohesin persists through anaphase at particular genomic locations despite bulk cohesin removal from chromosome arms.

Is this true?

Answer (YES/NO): YES